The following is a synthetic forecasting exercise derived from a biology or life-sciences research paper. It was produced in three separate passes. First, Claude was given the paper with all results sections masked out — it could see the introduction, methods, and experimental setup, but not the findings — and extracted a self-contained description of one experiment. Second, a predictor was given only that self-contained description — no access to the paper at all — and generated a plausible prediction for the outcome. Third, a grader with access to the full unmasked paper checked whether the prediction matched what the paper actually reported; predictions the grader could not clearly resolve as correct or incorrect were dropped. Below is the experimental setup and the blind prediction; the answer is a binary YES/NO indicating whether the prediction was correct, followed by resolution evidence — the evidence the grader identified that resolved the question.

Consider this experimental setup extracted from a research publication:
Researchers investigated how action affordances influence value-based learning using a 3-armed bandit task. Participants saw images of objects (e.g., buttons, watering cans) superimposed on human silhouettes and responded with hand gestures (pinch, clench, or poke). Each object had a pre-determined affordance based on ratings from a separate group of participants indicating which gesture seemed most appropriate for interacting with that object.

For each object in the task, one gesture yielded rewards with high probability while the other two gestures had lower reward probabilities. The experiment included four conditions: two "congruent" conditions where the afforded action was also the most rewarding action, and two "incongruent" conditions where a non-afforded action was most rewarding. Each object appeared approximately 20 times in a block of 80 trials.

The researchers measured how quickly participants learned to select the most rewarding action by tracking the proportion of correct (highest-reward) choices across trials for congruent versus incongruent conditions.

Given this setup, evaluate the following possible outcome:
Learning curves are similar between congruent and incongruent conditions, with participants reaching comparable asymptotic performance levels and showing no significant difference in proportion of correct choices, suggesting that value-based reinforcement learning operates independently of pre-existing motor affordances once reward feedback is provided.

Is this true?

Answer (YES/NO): NO